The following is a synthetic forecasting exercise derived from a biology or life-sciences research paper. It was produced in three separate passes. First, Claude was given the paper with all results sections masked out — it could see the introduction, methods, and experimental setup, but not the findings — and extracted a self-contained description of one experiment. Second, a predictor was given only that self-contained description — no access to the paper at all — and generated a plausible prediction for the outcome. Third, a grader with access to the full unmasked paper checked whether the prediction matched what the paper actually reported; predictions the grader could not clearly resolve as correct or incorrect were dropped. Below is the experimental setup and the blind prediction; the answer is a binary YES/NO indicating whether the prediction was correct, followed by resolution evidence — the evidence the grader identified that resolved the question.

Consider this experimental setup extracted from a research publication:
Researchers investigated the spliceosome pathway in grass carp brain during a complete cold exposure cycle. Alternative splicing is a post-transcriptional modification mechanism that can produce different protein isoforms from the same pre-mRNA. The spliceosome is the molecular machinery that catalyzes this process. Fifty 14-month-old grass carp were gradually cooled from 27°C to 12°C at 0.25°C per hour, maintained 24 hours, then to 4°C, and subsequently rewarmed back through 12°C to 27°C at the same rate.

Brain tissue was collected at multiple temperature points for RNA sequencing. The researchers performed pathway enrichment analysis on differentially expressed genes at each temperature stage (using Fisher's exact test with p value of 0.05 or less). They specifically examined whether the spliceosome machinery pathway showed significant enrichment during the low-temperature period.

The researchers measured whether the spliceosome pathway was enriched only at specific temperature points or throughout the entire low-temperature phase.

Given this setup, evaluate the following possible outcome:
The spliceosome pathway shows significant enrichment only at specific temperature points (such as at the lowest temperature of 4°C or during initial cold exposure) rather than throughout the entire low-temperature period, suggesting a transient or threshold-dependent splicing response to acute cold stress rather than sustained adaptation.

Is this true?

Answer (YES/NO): NO